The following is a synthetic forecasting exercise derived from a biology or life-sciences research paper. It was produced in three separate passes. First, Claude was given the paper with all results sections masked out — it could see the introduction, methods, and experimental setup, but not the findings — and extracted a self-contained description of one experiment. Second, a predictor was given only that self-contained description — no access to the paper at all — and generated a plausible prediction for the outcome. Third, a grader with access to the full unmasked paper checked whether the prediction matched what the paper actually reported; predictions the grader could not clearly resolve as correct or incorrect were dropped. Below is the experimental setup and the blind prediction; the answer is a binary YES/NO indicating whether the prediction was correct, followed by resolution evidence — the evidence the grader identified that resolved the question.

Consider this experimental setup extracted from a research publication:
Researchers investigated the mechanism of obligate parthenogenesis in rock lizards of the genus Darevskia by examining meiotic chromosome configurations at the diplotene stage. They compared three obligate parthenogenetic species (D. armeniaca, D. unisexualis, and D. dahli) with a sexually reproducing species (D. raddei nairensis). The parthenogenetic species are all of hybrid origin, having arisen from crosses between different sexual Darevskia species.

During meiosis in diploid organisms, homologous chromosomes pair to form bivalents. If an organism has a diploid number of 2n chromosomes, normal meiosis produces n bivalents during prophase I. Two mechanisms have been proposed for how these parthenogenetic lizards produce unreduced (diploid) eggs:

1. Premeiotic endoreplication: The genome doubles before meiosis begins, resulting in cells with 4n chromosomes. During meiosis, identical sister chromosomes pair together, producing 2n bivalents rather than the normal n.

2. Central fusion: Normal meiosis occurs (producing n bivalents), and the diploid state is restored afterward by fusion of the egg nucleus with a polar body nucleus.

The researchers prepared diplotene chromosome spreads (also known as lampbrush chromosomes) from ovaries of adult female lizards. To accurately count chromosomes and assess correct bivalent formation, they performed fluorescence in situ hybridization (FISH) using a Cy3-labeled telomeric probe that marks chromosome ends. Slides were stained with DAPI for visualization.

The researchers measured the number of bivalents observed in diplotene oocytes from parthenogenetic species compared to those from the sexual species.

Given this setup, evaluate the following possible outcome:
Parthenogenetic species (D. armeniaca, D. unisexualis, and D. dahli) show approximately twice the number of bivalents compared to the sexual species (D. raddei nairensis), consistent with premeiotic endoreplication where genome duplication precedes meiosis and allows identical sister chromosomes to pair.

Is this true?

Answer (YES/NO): YES